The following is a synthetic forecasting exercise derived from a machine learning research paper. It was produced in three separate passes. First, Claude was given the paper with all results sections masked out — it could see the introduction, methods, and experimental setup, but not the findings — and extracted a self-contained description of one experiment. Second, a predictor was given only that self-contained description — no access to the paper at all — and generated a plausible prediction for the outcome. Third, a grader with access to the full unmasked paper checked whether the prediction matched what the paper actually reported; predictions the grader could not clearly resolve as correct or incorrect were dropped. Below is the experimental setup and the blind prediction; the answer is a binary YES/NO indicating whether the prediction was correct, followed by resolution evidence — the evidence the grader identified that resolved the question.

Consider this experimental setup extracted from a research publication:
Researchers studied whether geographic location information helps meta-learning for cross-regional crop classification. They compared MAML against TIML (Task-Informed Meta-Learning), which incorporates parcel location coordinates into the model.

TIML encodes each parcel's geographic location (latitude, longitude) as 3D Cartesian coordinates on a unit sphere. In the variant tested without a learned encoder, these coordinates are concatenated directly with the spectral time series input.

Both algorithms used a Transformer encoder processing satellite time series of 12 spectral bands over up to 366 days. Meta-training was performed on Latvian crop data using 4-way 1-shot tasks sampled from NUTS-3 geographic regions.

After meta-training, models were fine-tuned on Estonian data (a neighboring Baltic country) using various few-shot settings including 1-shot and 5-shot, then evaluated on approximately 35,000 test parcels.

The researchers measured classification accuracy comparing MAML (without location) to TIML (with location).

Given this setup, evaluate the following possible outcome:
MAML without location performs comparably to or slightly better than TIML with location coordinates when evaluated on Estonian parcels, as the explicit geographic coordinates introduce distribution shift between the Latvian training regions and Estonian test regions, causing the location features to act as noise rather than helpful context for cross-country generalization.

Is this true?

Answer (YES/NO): NO